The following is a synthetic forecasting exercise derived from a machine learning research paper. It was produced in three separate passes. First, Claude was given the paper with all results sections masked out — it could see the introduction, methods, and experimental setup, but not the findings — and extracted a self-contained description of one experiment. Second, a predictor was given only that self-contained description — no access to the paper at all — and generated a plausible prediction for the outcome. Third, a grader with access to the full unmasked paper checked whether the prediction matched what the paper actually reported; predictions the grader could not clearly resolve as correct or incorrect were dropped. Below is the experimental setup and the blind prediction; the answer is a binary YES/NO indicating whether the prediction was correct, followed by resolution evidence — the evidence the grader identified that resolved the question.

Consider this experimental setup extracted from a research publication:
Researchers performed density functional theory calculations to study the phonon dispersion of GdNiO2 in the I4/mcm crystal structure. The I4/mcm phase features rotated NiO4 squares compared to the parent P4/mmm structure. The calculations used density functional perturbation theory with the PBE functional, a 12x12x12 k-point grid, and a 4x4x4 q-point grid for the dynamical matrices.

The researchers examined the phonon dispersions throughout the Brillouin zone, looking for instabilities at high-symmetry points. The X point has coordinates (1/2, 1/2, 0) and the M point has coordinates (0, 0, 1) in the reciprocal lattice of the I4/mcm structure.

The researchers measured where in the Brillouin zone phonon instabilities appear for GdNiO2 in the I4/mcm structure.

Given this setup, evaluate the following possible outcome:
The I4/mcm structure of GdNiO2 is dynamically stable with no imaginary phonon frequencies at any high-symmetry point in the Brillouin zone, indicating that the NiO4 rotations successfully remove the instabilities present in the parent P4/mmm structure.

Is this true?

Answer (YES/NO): NO